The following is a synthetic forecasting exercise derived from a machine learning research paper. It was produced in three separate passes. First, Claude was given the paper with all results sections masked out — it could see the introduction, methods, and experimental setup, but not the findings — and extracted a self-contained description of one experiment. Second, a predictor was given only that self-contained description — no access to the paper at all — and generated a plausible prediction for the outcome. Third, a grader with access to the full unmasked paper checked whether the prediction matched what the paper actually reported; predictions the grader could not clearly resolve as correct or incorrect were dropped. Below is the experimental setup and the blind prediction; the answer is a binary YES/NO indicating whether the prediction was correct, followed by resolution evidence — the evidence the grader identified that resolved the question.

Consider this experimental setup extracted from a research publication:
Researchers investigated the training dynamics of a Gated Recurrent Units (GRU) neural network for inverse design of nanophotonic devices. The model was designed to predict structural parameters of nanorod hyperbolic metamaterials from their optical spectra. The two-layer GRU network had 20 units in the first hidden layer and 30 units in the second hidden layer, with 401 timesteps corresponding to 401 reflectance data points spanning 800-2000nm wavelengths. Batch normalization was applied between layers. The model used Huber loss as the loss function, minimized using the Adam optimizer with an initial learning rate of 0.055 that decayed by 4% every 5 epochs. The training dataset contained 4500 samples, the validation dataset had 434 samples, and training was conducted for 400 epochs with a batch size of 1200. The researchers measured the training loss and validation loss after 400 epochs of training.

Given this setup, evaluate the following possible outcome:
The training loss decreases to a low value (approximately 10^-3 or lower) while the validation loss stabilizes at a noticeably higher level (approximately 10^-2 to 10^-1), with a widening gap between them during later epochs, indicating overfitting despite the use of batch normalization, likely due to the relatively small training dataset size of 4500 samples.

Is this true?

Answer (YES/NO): NO